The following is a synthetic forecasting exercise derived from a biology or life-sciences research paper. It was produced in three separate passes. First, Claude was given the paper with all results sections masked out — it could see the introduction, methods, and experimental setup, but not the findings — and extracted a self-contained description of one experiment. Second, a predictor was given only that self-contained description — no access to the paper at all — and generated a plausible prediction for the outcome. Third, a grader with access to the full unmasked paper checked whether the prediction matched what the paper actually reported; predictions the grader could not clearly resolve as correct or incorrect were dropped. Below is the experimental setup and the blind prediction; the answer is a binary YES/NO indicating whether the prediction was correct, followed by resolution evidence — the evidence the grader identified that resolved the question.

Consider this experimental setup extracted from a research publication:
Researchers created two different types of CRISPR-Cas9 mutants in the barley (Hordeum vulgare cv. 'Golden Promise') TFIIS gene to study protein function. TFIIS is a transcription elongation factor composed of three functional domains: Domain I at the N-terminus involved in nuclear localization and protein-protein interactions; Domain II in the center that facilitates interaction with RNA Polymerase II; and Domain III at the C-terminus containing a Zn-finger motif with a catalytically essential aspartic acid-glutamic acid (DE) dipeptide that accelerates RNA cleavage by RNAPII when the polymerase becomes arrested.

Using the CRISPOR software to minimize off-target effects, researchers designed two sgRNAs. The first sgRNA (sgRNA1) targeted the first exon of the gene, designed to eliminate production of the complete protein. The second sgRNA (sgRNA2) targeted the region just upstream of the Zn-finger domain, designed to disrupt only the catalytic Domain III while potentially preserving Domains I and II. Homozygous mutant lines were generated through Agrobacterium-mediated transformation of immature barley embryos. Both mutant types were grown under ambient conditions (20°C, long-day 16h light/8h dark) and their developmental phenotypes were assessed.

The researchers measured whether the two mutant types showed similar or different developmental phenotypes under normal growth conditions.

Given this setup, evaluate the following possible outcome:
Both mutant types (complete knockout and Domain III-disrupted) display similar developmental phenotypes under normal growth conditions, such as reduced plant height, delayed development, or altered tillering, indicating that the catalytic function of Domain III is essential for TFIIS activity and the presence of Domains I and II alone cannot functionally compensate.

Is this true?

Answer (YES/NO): NO